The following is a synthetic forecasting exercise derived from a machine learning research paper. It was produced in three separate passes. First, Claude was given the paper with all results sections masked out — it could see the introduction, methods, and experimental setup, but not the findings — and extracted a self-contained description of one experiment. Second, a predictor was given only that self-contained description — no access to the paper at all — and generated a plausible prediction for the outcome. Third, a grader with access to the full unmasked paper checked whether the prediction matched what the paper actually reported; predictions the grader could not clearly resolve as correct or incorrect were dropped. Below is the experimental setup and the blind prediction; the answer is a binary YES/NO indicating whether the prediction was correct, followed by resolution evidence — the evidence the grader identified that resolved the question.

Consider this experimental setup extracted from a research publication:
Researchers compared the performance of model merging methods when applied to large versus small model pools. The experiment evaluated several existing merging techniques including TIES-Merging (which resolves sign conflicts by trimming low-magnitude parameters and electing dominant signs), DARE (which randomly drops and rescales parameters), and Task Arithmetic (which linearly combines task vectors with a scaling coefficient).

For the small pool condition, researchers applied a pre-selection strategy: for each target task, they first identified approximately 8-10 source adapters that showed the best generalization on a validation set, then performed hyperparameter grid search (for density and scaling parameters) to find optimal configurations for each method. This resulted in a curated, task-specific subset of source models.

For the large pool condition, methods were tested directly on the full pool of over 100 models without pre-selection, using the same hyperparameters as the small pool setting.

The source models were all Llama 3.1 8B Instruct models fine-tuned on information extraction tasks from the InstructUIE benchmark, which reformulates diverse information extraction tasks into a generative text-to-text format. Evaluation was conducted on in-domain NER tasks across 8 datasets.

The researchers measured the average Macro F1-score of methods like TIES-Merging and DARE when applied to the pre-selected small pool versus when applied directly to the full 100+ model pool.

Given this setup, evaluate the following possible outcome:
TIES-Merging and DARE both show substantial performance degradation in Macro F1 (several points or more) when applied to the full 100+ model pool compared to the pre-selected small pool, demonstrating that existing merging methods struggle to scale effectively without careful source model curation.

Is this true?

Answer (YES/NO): YES